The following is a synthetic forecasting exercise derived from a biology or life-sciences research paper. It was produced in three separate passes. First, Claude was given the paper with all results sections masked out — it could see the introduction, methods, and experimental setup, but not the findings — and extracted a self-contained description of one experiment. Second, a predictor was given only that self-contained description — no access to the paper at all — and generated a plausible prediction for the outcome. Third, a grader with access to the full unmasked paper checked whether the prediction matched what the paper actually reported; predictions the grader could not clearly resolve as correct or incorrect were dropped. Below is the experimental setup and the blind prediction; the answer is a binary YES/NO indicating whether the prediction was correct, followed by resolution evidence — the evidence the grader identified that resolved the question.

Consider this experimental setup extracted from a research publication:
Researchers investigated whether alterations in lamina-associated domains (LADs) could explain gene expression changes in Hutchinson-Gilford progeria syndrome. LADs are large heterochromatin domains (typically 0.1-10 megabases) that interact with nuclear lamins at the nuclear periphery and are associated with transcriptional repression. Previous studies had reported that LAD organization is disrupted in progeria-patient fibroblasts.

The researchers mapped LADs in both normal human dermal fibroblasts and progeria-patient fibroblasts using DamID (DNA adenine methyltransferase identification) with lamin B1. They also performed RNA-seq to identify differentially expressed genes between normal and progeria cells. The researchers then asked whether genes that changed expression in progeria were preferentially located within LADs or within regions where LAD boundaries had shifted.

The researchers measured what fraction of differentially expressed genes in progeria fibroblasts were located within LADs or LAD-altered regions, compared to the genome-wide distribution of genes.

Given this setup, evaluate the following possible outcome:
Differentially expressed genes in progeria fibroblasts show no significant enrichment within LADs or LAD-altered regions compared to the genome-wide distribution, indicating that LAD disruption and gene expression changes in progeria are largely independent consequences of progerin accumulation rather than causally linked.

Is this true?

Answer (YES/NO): NO